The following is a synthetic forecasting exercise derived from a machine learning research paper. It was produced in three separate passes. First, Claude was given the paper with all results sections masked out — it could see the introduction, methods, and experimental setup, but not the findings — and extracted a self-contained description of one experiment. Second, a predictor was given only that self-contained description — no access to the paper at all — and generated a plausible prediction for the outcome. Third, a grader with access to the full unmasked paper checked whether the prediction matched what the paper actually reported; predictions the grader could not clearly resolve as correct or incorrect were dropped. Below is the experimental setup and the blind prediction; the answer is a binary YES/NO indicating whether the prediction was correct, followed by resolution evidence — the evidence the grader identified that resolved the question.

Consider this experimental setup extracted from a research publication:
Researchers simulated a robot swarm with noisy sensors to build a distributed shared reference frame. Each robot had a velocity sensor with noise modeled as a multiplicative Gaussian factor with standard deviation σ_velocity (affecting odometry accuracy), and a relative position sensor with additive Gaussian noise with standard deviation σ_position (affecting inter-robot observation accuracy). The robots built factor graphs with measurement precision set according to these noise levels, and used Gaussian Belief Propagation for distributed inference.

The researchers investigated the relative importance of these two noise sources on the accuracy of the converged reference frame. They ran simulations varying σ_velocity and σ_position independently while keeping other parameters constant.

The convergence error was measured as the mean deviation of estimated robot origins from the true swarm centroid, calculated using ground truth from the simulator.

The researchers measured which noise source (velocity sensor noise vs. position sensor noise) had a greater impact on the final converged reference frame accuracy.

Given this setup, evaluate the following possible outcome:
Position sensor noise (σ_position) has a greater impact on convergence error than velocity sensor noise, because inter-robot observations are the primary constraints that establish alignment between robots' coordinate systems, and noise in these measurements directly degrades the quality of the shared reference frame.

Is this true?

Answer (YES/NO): YES